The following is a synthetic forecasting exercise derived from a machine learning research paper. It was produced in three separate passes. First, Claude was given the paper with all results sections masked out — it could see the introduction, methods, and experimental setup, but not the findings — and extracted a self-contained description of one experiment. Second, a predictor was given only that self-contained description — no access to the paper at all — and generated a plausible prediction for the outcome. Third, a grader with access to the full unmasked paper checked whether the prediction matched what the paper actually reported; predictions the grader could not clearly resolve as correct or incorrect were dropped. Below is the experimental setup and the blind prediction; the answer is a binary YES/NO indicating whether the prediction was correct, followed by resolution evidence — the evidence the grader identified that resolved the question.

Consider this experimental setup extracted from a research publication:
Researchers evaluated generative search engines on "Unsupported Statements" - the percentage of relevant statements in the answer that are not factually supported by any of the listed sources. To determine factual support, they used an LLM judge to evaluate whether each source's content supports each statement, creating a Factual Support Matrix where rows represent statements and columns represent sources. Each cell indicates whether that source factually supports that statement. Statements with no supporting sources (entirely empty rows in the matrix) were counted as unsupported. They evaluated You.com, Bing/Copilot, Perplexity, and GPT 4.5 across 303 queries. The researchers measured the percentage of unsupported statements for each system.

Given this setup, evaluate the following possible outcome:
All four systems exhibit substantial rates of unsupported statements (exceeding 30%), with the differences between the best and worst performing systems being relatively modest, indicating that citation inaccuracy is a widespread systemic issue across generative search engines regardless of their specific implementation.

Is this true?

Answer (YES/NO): NO